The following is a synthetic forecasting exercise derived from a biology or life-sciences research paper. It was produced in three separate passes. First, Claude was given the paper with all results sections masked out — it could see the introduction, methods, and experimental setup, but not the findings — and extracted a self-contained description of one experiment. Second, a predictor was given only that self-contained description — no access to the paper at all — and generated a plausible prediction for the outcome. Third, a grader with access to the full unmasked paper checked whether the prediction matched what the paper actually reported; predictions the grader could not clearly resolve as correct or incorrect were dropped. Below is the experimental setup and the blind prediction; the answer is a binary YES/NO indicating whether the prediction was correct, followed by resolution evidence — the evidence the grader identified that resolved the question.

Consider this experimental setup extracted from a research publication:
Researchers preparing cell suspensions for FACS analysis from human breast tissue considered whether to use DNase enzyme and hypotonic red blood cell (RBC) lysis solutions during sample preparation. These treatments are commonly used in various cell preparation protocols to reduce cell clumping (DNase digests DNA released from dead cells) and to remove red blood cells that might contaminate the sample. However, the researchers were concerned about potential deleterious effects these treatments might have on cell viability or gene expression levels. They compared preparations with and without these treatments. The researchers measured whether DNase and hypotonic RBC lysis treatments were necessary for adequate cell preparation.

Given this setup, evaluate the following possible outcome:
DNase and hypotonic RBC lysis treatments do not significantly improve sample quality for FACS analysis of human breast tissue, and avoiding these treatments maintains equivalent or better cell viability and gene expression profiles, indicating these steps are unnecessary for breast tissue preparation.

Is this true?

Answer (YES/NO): YES